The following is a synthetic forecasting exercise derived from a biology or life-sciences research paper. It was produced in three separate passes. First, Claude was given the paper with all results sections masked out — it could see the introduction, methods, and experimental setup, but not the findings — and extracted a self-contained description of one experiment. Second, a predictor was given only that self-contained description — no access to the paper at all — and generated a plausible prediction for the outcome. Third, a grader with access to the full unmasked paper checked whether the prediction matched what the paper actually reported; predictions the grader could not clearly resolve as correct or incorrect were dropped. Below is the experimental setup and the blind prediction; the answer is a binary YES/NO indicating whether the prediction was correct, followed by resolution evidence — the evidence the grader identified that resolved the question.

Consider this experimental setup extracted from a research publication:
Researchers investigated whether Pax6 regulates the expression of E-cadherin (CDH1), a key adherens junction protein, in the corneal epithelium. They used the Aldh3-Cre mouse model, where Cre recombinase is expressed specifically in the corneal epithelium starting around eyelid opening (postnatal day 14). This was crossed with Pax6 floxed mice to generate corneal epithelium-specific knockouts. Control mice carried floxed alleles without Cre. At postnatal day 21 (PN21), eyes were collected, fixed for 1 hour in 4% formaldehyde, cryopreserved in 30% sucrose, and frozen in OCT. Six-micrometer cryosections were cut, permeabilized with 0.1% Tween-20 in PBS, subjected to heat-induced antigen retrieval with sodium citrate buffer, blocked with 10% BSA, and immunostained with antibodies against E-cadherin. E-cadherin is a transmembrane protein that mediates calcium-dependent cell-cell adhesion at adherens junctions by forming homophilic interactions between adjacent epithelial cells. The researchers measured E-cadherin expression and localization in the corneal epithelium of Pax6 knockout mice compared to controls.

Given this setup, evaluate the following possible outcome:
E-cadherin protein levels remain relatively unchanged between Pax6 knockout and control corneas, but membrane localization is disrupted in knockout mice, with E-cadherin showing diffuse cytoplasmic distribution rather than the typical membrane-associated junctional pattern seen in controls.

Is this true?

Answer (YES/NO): YES